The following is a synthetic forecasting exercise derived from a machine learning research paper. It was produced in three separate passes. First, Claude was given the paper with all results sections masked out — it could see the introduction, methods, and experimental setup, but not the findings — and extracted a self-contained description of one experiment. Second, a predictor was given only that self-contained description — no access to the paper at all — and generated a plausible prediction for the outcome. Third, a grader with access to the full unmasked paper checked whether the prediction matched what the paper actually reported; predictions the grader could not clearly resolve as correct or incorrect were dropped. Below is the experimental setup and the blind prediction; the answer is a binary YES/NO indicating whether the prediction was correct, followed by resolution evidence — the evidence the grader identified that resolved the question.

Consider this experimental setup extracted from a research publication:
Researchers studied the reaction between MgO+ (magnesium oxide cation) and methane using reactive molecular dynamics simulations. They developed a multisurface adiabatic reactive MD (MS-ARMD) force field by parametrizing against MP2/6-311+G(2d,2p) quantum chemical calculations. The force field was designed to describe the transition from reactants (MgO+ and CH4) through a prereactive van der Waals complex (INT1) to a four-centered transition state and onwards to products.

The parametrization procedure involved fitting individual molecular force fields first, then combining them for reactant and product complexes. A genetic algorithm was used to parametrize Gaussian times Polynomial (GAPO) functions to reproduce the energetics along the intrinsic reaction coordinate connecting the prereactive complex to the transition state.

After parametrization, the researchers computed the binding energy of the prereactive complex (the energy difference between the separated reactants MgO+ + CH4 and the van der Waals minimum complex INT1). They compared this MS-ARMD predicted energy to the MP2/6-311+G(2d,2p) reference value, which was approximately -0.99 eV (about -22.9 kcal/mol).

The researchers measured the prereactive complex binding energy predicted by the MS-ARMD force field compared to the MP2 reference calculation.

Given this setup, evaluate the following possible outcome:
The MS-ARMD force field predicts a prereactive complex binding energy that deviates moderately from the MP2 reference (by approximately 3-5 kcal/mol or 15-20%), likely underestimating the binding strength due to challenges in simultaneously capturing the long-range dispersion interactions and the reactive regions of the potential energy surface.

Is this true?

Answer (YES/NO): NO